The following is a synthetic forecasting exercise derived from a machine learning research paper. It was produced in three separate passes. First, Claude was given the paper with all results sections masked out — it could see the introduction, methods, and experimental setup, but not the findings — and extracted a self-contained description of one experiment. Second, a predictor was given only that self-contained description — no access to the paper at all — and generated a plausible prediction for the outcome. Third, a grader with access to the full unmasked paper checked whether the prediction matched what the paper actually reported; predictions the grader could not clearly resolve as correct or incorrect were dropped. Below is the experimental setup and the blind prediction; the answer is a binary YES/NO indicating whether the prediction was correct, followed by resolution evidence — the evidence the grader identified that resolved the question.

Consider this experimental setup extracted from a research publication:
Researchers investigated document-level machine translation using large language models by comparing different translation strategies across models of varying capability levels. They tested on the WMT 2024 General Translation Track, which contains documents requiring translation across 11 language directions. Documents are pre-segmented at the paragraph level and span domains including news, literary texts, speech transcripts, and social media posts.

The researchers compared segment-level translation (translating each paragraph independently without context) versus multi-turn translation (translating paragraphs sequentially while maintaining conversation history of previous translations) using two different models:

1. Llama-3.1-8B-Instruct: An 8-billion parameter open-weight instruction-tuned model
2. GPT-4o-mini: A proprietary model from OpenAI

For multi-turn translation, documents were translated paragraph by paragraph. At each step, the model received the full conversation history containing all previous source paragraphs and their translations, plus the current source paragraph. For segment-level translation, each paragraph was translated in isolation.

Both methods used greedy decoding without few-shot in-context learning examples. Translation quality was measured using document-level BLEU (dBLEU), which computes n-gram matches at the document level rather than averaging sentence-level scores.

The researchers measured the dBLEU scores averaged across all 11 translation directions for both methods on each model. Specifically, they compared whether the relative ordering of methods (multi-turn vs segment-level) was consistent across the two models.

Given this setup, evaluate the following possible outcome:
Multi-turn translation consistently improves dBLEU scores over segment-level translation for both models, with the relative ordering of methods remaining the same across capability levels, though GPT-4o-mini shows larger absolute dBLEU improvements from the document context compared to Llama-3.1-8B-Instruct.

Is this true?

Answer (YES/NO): NO